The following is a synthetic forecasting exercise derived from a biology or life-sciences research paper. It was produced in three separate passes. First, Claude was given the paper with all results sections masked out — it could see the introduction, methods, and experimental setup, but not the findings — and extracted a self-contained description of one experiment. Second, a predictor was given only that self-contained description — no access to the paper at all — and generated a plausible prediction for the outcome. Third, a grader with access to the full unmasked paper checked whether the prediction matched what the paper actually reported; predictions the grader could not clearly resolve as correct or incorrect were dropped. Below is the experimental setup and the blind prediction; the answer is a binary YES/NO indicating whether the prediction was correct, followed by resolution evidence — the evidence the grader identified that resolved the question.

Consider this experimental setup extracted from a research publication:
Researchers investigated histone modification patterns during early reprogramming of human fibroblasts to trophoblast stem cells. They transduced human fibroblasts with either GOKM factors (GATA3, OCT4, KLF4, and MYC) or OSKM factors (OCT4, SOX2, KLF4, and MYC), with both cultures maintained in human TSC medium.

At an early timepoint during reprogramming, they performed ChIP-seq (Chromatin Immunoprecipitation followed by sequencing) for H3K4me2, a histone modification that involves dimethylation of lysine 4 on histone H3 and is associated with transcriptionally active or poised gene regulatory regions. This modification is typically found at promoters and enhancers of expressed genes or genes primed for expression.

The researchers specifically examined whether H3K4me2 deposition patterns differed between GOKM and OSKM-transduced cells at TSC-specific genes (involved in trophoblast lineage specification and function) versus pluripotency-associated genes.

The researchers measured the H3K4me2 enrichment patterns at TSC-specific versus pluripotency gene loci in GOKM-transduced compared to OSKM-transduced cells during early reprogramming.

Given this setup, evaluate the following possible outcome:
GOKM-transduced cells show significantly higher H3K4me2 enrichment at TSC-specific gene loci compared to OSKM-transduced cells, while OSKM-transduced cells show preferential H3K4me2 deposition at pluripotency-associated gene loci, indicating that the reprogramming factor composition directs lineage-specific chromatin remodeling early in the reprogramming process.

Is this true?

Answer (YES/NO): YES